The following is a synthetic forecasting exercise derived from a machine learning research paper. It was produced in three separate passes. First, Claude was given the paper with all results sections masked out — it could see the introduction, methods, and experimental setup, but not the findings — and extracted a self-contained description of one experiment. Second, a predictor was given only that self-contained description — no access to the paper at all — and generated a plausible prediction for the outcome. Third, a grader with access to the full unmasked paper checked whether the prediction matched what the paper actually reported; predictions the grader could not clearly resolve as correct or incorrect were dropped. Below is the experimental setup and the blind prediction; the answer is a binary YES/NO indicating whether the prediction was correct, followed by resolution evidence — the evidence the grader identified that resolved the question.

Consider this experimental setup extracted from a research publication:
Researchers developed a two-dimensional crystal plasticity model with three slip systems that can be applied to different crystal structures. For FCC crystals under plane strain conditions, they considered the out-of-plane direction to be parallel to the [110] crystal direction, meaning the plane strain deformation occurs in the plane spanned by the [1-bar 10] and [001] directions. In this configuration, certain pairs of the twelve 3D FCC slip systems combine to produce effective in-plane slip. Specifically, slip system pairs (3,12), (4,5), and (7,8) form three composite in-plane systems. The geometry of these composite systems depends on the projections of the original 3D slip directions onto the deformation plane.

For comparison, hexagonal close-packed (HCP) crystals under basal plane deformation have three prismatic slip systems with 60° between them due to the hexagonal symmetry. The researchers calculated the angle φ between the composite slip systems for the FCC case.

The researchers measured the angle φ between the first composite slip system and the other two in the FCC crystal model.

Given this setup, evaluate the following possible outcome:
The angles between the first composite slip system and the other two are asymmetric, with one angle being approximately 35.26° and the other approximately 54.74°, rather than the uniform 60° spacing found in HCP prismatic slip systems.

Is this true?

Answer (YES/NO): NO